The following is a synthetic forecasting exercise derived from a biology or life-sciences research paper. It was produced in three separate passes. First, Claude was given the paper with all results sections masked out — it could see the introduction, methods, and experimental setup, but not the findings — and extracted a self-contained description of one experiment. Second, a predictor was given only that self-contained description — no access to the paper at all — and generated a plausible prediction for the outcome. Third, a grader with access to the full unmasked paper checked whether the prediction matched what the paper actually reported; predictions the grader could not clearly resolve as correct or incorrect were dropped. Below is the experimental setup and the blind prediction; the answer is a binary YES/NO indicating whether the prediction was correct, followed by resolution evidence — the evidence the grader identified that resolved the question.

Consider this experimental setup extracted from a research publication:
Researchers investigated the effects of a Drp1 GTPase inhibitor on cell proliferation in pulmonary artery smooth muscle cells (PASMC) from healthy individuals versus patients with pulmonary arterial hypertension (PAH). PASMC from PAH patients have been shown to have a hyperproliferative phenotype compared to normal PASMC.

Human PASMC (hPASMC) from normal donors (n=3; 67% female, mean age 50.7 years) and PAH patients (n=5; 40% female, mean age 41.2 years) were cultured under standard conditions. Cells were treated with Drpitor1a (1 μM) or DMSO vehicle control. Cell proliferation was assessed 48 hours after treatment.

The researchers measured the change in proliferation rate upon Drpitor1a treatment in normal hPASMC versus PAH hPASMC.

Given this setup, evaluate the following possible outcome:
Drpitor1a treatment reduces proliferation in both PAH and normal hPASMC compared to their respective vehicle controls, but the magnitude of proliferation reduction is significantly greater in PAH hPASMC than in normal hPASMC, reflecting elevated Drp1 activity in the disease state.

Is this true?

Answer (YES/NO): NO